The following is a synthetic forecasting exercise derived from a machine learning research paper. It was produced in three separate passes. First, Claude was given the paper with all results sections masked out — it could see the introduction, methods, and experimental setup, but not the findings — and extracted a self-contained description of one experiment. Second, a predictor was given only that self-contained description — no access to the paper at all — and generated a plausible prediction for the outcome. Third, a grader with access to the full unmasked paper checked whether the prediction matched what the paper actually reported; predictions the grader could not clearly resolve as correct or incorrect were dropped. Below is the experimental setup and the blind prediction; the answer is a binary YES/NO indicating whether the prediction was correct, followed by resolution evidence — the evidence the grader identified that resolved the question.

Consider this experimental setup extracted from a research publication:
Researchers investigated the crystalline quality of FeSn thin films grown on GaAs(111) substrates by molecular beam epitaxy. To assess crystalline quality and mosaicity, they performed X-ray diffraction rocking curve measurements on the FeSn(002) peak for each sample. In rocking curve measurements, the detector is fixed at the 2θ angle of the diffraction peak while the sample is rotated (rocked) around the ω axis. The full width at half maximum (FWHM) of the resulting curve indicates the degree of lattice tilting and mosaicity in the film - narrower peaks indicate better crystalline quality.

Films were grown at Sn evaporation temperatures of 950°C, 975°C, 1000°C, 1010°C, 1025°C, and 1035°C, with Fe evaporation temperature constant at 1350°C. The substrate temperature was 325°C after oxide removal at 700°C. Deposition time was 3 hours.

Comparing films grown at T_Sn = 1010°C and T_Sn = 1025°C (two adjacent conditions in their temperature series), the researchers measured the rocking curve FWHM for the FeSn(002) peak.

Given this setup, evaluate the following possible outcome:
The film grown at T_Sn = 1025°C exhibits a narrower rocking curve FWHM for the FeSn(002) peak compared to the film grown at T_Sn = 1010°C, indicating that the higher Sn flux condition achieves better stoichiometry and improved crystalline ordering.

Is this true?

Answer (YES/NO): NO